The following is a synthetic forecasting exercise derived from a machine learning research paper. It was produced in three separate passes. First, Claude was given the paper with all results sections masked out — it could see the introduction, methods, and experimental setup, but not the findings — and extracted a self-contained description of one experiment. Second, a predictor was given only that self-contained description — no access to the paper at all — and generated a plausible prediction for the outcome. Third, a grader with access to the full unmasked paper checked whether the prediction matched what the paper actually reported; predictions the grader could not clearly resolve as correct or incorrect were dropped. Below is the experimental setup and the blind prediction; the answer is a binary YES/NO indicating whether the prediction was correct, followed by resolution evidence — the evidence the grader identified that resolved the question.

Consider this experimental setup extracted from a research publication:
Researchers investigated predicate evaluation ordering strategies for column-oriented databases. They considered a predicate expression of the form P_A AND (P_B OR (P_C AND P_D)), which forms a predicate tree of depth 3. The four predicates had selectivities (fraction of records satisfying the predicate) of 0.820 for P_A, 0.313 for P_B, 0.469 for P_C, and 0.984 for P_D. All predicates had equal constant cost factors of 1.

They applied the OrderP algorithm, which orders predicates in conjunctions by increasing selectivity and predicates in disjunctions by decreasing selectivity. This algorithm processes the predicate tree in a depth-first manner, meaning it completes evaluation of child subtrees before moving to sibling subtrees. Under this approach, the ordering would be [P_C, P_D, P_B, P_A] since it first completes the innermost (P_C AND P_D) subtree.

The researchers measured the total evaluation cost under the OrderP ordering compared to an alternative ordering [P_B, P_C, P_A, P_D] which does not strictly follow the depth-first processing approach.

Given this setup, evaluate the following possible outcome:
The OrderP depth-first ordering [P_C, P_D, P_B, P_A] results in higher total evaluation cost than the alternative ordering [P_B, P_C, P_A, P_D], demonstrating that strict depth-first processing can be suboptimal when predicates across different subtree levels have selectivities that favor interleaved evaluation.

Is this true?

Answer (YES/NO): YES